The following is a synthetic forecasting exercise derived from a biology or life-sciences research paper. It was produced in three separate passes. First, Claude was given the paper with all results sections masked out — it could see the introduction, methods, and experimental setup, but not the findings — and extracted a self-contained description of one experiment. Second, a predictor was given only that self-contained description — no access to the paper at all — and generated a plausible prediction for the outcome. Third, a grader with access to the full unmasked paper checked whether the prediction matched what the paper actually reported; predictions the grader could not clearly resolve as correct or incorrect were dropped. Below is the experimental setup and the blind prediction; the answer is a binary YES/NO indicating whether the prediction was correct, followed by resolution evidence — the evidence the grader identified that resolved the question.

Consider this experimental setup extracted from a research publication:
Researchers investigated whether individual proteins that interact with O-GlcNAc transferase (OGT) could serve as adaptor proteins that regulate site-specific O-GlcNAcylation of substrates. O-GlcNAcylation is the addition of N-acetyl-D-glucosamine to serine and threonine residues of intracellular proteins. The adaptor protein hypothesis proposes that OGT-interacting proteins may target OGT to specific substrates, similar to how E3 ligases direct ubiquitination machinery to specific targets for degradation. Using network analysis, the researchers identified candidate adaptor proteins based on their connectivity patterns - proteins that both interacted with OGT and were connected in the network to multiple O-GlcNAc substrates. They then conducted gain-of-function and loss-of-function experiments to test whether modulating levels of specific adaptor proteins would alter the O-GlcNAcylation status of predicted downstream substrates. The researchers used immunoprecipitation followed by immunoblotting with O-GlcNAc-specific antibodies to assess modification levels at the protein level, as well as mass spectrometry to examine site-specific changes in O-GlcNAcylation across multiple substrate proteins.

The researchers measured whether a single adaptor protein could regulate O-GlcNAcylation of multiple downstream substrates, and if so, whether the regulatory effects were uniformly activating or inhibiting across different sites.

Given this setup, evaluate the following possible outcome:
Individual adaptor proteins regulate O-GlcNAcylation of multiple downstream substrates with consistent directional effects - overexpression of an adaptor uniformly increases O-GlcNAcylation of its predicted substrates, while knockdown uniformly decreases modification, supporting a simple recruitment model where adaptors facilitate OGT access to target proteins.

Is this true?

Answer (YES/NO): NO